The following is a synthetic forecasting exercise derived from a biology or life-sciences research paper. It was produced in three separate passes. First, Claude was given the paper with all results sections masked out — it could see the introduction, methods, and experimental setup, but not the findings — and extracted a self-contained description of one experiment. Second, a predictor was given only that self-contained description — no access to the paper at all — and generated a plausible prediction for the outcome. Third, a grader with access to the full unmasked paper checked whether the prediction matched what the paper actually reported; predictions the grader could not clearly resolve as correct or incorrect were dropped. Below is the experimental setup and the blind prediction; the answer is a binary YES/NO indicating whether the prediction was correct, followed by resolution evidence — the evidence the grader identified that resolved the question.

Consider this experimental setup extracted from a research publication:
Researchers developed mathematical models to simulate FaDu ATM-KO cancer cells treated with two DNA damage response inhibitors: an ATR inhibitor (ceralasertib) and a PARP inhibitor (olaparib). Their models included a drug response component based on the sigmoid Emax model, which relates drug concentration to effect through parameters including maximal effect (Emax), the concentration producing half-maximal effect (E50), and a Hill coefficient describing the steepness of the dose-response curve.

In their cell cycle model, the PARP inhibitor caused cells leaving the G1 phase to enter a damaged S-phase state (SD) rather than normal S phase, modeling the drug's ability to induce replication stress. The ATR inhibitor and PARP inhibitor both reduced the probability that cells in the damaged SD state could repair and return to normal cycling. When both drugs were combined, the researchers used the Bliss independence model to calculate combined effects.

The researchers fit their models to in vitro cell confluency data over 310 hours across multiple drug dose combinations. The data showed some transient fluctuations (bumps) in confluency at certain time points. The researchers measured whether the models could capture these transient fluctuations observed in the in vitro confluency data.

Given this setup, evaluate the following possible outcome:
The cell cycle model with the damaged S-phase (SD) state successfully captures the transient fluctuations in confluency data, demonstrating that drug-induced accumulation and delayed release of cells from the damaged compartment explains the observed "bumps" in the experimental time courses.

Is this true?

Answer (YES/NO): NO